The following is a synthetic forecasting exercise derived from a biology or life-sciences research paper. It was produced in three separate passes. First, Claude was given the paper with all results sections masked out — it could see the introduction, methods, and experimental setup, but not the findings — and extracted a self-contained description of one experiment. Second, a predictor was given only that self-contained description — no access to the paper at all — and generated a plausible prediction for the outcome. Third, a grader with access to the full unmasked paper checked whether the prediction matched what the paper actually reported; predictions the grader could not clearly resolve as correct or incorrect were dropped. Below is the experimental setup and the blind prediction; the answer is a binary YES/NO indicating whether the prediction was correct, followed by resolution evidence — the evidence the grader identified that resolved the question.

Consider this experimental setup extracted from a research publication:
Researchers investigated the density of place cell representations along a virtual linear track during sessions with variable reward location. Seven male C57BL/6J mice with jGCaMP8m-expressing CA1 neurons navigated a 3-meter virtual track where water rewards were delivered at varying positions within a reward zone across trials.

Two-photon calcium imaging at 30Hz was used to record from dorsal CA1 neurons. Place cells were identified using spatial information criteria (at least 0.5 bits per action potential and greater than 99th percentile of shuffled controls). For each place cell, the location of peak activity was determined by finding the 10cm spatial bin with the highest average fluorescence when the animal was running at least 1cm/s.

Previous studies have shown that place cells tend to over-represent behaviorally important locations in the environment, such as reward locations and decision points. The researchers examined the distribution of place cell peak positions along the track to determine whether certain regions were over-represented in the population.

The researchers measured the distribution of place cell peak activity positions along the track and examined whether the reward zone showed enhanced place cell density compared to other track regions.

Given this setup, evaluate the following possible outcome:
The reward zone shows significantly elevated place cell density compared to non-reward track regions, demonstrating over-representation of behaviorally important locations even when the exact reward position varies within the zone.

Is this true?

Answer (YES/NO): NO